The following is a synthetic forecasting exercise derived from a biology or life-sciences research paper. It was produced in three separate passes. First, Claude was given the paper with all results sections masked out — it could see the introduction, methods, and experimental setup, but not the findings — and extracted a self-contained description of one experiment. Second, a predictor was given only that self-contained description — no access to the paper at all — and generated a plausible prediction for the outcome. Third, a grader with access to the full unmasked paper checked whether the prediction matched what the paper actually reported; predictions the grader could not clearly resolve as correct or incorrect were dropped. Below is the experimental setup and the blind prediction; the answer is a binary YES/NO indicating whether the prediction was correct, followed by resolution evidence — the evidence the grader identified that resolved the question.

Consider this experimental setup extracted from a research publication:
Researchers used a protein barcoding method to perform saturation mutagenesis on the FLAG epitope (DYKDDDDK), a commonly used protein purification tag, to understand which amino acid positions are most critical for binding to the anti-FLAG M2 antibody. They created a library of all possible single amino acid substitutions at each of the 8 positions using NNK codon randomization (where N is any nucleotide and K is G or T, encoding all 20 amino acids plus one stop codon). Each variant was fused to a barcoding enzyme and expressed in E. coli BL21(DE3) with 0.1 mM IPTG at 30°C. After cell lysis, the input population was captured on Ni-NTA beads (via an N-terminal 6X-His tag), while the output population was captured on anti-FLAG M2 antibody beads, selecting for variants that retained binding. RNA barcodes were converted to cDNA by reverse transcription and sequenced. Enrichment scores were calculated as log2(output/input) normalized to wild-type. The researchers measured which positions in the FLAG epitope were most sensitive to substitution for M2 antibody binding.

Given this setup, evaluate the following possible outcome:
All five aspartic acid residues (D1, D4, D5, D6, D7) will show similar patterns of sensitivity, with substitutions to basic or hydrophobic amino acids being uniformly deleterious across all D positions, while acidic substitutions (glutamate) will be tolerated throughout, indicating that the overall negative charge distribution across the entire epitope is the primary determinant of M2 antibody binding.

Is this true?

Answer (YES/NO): NO